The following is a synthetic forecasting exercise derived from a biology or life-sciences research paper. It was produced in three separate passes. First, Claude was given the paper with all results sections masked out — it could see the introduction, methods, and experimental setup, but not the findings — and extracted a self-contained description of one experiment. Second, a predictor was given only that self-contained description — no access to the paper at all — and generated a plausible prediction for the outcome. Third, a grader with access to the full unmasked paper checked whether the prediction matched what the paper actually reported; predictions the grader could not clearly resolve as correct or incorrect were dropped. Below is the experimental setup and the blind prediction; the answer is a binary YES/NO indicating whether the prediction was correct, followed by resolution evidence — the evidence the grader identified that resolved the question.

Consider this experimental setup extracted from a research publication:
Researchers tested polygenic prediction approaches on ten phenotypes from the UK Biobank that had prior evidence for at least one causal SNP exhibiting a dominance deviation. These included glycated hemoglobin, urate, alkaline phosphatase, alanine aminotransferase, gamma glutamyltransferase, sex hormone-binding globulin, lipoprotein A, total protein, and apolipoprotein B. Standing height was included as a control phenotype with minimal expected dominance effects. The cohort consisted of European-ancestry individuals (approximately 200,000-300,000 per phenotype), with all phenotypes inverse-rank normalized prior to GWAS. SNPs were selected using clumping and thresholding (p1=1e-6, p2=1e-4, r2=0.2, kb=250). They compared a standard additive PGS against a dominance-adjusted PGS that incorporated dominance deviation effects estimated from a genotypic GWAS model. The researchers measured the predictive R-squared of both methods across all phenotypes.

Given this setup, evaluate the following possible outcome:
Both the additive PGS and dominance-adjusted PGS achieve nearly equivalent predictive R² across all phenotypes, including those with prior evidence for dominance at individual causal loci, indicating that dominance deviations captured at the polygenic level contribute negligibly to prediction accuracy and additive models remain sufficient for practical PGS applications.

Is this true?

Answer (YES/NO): NO